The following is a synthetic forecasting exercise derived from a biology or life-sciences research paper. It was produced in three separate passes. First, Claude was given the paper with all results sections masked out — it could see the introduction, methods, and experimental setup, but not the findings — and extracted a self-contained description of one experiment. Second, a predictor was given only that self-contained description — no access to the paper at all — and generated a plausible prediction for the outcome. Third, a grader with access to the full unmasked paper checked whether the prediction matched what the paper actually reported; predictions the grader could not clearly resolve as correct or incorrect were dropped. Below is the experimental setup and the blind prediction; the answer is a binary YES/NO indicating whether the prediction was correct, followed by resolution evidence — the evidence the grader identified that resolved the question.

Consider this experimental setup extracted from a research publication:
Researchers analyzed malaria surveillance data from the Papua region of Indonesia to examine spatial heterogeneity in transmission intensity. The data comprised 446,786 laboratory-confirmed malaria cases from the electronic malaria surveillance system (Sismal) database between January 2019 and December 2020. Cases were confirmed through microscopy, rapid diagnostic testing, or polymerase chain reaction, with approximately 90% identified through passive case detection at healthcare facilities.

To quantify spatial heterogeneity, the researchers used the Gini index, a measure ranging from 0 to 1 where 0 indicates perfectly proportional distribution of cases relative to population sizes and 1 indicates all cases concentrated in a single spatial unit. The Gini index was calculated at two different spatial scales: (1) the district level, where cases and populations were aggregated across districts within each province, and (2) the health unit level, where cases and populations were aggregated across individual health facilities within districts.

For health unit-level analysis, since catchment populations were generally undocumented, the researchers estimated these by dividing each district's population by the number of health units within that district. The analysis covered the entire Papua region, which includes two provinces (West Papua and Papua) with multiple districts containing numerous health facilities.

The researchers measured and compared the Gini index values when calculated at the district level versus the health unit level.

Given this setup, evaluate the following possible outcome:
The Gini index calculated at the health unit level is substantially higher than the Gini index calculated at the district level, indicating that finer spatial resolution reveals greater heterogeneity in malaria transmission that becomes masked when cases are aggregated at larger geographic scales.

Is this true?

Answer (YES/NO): YES